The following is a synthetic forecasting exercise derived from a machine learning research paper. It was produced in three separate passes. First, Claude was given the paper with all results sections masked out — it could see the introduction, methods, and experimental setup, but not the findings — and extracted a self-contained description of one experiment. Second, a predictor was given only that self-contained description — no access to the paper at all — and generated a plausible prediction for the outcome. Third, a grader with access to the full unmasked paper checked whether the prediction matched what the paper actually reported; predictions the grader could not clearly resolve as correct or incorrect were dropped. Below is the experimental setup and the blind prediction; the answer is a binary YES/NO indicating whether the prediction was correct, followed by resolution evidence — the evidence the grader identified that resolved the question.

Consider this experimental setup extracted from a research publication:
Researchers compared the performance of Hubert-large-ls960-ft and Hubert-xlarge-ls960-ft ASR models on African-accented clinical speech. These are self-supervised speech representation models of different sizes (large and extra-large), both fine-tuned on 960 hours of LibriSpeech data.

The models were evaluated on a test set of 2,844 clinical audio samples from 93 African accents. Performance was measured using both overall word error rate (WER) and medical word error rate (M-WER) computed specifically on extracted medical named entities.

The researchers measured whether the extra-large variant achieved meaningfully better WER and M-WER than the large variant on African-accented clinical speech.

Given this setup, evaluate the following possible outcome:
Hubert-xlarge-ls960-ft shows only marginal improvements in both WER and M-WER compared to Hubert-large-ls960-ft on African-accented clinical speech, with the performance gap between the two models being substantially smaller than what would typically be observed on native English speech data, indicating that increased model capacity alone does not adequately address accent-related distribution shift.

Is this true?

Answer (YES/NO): NO